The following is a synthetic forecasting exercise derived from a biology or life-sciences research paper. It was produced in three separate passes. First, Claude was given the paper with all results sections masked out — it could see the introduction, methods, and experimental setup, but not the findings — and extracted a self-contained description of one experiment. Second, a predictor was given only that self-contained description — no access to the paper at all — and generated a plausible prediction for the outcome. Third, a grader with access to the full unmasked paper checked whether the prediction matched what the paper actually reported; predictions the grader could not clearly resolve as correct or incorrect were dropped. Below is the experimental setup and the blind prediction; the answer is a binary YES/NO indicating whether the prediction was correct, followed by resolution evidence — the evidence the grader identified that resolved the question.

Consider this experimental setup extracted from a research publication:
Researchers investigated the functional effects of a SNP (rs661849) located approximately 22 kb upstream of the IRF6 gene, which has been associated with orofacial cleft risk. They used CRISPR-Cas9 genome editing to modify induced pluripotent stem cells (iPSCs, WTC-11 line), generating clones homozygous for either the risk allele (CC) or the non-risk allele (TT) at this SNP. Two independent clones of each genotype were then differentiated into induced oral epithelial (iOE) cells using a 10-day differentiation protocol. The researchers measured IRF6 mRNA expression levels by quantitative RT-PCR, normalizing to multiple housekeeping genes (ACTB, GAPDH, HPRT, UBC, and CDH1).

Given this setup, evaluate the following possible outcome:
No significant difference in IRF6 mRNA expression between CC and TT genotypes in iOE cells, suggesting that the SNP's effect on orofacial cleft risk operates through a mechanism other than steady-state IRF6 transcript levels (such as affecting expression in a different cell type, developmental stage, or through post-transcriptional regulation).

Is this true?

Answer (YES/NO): NO